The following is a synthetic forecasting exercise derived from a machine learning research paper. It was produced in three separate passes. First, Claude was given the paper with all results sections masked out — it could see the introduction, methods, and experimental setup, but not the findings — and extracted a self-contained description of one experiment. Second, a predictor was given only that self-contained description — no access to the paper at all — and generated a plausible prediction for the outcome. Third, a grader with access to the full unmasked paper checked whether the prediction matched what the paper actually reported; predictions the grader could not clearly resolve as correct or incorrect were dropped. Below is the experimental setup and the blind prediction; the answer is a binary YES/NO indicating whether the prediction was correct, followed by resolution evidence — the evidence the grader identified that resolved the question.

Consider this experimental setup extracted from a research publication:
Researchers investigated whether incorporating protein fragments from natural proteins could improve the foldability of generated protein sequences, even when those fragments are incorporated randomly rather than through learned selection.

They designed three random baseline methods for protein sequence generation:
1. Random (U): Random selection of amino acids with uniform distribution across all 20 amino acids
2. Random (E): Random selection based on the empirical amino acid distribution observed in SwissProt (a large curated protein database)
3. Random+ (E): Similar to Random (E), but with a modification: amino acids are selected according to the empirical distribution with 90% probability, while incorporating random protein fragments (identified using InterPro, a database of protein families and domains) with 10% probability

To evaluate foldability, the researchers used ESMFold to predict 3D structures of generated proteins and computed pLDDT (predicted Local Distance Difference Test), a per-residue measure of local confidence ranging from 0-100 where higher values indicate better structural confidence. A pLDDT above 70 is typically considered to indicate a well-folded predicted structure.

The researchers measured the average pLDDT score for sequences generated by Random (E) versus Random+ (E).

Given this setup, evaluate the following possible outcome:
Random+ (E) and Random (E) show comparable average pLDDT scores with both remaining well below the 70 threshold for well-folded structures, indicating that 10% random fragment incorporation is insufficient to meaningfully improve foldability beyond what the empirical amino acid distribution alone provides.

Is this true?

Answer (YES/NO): NO